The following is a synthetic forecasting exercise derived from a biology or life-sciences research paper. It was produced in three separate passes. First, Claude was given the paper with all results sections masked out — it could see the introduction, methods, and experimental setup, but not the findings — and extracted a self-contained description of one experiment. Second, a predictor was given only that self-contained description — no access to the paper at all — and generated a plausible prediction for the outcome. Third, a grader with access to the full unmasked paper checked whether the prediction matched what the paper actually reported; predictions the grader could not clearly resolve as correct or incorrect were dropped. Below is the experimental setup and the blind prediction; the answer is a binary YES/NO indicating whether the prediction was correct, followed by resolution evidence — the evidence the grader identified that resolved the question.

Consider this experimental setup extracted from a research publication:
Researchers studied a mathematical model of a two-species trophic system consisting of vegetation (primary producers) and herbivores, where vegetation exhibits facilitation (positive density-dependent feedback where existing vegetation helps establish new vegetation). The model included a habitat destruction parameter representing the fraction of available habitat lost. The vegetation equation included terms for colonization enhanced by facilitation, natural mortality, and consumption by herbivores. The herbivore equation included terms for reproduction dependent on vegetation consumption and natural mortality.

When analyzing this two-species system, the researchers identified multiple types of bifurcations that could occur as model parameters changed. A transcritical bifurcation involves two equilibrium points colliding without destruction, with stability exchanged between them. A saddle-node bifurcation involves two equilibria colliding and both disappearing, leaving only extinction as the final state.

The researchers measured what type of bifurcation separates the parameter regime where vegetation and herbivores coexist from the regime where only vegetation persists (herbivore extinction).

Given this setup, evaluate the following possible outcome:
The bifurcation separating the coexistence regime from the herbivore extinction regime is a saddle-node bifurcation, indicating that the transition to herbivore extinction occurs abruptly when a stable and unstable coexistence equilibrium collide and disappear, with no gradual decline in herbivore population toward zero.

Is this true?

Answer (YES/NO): NO